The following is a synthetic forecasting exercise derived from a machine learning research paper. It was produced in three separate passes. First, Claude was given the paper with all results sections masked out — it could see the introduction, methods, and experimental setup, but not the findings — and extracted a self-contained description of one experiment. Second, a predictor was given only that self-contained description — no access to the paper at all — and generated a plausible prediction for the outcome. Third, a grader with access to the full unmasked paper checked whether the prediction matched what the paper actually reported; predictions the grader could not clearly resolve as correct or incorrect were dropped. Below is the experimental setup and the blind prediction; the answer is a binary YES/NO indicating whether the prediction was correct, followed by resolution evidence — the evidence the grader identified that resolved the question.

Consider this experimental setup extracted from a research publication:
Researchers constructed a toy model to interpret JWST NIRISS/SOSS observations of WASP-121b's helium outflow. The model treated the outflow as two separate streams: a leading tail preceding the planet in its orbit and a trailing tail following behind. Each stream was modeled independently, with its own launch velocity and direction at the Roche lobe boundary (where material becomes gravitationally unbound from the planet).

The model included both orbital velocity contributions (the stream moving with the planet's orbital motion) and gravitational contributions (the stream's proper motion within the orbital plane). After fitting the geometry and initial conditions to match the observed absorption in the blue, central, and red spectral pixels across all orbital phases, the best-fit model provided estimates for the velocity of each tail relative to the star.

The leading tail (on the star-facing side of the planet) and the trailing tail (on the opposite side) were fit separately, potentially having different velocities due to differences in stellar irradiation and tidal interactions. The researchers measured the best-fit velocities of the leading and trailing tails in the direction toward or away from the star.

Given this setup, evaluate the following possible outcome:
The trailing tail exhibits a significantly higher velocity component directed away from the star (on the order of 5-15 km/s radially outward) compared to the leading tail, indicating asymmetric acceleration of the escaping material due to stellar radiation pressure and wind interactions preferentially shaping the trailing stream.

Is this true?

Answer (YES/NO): NO